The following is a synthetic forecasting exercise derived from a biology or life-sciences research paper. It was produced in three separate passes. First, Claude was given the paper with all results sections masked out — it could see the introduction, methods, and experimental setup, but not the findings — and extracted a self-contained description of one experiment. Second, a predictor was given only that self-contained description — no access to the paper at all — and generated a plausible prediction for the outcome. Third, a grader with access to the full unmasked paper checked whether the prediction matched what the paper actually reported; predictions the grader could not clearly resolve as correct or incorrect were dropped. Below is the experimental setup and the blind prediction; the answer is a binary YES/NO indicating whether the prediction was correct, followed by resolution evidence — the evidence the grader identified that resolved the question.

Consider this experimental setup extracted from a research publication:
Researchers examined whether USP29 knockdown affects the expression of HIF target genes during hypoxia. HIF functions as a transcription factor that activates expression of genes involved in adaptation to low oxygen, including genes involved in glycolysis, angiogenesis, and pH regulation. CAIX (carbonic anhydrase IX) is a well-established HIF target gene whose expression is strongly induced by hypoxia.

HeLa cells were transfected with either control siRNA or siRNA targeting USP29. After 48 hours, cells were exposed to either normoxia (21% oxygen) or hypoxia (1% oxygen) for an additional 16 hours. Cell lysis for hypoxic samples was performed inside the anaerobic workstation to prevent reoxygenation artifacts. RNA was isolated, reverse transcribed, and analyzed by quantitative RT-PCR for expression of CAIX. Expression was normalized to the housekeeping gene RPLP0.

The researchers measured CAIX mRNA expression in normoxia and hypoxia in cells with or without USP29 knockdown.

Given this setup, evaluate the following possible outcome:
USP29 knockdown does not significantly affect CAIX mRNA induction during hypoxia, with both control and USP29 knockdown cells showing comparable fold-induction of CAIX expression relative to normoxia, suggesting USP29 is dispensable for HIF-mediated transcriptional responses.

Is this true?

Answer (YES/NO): NO